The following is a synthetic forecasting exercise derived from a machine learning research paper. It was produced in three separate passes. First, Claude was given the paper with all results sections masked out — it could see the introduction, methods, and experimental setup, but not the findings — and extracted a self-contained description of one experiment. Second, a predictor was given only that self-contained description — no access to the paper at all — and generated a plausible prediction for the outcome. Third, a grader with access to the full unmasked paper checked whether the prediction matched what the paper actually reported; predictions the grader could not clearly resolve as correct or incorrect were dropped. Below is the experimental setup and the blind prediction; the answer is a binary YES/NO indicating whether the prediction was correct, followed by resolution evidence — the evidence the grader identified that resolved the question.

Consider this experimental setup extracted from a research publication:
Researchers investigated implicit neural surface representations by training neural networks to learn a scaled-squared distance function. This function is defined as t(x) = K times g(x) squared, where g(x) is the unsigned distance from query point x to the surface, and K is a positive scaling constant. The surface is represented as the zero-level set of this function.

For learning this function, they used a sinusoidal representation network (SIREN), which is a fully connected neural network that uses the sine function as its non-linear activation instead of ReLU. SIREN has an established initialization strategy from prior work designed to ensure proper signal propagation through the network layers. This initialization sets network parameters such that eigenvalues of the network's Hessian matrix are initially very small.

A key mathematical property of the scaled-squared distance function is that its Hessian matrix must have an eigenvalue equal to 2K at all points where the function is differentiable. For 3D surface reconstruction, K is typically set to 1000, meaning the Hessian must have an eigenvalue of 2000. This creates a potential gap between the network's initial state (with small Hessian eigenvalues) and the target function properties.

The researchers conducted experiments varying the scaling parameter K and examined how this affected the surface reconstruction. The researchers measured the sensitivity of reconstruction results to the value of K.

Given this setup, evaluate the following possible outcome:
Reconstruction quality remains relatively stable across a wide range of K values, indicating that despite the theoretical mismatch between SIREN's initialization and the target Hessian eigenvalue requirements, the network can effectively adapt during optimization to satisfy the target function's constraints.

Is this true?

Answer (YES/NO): NO